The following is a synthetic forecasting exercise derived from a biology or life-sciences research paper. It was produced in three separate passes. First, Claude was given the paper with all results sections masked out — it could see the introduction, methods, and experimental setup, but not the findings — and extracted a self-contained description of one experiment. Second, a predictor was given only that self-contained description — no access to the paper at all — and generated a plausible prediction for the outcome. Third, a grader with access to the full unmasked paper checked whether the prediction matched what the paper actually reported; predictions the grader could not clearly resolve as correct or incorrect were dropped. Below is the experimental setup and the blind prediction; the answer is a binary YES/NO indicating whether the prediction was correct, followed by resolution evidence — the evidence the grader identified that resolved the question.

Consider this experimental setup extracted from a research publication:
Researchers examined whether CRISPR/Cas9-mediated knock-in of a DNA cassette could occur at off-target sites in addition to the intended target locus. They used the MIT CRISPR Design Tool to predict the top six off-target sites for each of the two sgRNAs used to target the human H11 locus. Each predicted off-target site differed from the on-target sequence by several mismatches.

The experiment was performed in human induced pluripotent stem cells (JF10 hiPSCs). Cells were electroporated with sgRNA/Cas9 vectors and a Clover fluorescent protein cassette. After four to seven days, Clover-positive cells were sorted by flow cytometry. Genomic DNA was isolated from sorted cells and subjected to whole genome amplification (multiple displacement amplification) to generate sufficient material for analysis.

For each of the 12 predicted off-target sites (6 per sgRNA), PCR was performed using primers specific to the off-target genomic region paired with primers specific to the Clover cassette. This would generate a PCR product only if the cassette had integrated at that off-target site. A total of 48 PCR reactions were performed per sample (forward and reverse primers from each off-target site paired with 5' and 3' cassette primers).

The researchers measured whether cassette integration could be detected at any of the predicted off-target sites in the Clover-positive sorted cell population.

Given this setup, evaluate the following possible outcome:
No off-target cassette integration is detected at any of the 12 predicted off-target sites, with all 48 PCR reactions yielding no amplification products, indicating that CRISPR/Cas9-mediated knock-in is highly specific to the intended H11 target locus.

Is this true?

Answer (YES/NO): NO